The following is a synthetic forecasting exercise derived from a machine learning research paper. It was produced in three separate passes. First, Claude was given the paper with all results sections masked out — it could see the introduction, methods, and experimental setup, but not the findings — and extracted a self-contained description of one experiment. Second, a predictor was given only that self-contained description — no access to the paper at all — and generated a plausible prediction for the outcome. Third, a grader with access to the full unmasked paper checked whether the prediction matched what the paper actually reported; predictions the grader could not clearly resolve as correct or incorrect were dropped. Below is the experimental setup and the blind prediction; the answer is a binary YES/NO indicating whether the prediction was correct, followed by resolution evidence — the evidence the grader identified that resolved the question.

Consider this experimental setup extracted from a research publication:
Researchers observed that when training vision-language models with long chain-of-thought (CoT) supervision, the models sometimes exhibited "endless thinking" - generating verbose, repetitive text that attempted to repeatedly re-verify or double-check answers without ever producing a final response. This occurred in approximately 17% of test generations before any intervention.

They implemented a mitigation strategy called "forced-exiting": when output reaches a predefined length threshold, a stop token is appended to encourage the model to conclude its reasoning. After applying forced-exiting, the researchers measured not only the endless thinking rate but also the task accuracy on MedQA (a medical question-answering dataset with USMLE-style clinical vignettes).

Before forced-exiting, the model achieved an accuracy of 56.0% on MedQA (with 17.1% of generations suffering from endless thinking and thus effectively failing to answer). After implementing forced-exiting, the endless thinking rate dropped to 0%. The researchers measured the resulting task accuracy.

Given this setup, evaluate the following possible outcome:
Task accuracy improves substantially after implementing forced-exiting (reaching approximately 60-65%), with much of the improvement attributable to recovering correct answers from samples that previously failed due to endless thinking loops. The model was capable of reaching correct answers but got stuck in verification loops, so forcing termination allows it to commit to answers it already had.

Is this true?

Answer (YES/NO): YES